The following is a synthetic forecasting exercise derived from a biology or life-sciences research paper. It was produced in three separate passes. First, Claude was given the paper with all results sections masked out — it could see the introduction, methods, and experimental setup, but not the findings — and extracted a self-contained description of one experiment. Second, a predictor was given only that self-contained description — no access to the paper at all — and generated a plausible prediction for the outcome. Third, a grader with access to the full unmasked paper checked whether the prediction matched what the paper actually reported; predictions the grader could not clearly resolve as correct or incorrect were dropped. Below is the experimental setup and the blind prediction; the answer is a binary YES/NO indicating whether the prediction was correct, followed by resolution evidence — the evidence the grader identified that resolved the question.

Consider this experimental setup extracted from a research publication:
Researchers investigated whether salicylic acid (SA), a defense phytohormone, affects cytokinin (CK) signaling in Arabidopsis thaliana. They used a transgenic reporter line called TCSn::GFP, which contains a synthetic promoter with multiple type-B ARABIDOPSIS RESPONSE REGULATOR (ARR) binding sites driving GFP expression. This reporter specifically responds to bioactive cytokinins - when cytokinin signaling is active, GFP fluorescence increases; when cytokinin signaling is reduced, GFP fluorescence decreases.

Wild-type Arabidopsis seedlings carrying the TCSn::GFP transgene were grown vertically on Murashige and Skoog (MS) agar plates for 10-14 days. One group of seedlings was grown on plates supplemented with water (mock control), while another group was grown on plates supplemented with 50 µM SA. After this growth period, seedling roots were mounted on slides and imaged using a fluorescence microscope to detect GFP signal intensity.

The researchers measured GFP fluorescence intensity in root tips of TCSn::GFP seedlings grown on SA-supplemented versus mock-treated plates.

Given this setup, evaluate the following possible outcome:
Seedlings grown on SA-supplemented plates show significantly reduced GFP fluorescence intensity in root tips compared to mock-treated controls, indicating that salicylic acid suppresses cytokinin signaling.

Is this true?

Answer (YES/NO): YES